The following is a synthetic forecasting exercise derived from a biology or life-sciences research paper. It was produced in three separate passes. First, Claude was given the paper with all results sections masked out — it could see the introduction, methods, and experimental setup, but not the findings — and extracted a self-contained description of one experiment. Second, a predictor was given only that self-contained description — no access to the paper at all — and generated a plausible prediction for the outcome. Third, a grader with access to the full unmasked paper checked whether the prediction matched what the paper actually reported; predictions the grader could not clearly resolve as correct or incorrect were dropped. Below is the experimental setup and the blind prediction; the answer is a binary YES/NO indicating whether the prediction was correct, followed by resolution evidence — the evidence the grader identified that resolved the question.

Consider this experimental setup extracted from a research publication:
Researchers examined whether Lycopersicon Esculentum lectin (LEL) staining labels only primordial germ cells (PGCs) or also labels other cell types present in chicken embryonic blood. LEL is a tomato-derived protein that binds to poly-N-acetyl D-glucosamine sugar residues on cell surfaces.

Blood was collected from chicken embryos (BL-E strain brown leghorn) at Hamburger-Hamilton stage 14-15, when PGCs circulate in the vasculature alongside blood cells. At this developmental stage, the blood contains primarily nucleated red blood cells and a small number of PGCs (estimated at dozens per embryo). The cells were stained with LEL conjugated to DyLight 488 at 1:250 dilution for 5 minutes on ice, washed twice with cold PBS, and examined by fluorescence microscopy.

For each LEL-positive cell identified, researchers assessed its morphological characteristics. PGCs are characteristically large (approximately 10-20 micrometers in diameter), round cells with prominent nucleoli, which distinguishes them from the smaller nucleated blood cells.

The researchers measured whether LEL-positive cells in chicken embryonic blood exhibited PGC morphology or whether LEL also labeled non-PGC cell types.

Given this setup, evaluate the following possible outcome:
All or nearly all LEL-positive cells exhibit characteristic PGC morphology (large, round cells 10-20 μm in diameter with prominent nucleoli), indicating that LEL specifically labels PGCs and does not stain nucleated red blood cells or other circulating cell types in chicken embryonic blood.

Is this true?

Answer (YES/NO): YES